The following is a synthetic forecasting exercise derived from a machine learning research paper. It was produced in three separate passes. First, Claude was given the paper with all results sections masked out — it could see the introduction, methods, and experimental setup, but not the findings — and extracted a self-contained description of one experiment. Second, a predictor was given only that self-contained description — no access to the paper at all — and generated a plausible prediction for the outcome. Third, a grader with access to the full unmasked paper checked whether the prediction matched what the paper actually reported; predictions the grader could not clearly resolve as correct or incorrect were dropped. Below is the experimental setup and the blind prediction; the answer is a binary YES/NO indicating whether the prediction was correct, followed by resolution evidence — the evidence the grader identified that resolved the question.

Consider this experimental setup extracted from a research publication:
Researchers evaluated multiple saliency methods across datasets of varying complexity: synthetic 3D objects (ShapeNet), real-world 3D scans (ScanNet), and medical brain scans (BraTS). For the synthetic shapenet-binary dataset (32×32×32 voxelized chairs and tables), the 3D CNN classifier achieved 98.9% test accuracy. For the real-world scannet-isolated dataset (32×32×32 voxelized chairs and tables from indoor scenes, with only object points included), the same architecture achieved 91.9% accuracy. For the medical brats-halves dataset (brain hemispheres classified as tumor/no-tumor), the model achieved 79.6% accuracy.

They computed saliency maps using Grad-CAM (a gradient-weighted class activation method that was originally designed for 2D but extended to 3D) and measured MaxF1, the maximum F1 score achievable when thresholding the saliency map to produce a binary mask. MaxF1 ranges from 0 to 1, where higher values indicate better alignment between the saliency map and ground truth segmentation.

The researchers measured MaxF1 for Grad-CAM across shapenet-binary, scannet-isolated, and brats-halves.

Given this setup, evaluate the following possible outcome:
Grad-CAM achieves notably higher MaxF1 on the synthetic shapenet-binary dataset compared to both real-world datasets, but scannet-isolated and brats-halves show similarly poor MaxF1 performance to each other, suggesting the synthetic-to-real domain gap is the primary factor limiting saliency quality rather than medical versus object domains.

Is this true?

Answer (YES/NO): YES